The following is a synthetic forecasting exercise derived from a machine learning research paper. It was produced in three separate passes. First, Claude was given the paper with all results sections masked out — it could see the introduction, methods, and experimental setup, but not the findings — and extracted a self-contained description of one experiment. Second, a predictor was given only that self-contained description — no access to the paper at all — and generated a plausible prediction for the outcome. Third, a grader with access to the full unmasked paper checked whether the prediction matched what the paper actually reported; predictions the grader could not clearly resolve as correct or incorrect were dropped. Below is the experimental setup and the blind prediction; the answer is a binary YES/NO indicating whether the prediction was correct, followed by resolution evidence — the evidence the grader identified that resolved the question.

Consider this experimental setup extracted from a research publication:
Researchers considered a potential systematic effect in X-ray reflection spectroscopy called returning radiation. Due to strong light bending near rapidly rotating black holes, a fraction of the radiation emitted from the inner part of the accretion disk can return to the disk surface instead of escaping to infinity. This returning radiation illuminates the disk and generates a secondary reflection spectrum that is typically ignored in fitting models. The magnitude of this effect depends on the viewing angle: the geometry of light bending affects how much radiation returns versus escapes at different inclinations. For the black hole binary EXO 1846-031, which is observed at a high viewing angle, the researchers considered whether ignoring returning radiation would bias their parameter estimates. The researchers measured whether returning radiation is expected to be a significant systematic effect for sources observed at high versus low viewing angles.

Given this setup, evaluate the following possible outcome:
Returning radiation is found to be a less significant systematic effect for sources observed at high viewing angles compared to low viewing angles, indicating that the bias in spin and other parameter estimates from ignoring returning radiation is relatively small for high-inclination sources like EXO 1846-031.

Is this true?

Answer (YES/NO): YES